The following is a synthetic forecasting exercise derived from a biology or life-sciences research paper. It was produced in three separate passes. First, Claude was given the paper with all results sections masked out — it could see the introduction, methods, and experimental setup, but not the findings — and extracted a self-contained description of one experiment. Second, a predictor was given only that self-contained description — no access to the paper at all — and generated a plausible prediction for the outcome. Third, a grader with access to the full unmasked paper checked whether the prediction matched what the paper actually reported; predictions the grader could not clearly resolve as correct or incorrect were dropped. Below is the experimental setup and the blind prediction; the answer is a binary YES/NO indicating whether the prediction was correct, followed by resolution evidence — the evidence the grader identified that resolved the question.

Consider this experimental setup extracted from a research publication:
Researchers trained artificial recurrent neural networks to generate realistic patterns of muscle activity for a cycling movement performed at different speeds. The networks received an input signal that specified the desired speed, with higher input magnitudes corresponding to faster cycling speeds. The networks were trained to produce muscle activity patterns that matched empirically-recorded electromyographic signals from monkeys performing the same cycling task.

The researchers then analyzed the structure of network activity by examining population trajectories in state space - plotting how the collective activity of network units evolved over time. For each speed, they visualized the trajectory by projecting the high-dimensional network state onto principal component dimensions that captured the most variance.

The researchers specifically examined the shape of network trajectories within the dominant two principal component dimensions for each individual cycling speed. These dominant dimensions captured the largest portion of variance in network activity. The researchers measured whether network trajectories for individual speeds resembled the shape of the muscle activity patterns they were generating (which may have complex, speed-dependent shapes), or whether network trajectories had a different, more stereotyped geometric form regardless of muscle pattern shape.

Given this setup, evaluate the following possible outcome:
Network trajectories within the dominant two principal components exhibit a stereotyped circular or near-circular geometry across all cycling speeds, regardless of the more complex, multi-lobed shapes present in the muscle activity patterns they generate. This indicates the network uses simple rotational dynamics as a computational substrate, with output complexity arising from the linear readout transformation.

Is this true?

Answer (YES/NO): YES